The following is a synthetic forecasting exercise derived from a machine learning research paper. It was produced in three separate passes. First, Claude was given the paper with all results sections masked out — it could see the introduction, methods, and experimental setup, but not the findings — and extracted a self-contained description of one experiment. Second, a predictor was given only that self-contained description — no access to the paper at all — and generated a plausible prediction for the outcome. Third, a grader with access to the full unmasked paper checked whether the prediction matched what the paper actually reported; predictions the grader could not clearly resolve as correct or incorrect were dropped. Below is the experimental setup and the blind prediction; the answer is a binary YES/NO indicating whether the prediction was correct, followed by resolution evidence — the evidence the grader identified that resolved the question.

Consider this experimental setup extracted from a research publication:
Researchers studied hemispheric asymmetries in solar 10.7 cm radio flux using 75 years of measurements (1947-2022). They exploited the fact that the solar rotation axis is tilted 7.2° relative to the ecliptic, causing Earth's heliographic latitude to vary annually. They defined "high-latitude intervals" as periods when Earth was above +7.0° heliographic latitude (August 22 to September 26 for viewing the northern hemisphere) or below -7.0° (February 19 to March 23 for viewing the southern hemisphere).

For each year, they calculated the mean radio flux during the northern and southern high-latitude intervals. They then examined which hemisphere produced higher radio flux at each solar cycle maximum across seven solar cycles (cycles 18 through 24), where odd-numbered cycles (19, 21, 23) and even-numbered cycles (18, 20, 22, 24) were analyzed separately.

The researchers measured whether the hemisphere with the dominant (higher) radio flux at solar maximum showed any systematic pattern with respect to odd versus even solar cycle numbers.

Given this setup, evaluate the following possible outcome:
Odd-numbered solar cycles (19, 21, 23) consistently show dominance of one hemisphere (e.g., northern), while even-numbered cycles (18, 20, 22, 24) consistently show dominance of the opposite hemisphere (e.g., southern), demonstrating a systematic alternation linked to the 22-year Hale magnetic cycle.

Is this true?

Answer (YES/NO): YES